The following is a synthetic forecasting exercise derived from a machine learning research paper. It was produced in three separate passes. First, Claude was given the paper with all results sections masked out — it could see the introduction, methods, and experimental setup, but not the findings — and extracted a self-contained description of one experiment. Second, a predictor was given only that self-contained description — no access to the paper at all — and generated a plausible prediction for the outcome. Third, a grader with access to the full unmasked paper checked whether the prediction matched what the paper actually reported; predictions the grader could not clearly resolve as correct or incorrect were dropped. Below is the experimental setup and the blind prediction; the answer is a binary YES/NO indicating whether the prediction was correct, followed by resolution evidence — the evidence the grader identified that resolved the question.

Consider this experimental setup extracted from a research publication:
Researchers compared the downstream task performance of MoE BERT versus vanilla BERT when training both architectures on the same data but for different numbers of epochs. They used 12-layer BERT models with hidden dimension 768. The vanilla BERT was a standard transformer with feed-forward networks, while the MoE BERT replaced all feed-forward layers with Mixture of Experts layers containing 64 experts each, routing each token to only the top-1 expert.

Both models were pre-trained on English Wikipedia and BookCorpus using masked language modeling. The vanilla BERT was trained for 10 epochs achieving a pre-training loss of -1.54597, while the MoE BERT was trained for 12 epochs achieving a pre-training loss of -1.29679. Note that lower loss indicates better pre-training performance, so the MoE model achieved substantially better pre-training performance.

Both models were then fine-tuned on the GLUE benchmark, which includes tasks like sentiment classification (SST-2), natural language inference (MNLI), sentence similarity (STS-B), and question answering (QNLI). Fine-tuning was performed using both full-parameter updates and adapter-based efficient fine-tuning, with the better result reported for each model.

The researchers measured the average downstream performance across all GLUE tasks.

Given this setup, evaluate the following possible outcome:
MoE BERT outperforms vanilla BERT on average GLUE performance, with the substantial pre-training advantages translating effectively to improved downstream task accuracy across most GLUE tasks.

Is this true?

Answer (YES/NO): NO